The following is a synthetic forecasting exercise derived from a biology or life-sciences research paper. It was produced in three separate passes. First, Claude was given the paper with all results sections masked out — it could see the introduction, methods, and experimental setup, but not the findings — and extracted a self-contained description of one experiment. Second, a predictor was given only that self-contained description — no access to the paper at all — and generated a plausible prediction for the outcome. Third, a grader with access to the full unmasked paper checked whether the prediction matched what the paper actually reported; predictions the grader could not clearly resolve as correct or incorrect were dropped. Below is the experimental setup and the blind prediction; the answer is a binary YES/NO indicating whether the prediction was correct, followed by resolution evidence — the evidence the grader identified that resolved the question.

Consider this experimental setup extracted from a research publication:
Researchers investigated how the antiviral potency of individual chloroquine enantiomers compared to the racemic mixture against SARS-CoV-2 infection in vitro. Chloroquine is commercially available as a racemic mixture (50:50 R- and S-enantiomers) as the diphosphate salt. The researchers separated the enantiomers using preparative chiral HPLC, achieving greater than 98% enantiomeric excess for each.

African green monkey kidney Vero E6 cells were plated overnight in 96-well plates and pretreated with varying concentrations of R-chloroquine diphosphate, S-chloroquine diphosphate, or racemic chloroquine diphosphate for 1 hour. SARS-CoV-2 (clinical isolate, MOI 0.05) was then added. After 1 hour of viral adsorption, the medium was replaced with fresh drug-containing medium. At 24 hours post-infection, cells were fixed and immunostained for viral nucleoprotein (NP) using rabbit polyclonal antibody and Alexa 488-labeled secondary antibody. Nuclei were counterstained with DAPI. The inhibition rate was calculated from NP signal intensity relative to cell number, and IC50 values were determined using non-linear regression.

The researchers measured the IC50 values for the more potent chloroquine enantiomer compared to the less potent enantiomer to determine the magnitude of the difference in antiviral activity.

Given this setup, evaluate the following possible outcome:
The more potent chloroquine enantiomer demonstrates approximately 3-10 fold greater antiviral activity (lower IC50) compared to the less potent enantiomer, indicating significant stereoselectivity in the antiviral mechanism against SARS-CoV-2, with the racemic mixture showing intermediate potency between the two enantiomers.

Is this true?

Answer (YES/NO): NO